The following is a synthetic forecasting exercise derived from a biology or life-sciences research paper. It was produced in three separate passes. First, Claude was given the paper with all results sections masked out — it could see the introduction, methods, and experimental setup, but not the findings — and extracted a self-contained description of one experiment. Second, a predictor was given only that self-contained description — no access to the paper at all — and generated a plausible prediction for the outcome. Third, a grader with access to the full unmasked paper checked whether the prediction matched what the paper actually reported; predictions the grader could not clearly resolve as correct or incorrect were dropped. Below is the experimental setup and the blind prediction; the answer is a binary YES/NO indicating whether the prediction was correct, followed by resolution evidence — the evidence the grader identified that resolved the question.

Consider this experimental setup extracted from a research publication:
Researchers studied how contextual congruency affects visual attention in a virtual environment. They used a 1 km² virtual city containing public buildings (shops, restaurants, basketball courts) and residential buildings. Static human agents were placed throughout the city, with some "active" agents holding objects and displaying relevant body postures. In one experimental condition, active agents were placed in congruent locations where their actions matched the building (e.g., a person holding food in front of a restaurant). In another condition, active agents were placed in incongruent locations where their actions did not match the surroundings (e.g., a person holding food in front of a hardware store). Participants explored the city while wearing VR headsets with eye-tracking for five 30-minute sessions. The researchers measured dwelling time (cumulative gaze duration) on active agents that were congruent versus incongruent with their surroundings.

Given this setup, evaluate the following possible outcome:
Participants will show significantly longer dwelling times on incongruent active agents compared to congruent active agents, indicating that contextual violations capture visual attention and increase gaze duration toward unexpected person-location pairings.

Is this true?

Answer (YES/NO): YES